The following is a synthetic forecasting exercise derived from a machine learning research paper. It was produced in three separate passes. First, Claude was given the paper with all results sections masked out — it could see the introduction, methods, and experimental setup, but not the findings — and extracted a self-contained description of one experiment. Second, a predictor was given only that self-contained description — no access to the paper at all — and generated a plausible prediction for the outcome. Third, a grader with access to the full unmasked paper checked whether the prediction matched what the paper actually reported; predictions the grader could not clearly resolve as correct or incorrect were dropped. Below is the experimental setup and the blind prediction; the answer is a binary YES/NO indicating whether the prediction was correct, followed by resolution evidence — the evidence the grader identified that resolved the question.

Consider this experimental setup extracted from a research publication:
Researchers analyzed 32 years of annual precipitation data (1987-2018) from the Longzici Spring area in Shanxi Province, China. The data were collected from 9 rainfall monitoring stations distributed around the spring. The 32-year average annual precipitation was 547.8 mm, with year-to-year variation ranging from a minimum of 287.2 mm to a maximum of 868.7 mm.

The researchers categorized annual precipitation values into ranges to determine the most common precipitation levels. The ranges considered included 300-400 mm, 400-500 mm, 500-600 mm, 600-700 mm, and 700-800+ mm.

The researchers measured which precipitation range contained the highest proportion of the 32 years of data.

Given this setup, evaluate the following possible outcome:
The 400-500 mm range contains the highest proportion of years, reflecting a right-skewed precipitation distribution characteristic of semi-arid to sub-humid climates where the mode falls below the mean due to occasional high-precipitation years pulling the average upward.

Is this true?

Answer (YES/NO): NO